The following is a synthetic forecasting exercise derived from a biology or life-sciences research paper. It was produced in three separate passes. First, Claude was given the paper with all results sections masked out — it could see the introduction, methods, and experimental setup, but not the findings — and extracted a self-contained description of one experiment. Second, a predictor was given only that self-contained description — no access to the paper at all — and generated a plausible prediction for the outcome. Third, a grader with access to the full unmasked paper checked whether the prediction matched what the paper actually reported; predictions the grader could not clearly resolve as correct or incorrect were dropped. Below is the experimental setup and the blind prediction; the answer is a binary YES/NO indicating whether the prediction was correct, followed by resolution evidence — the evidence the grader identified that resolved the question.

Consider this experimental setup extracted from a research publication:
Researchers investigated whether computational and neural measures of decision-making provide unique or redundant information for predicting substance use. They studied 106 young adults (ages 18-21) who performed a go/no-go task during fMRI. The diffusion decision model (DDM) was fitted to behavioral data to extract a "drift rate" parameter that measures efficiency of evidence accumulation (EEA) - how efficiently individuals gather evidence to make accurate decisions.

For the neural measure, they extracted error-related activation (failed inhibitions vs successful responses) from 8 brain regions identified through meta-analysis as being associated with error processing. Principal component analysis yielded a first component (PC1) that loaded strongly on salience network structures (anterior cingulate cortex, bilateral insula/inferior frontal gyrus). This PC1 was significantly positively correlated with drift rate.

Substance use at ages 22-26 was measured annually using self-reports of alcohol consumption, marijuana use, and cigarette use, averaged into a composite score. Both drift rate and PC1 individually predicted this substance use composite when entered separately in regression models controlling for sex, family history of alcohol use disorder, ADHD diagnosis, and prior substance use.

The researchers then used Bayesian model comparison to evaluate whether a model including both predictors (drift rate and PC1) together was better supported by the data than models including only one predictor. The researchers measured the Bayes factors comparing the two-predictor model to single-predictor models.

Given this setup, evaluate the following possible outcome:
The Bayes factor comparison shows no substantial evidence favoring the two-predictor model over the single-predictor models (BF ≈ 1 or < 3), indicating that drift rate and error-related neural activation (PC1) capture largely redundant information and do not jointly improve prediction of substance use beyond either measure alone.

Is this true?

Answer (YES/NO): NO